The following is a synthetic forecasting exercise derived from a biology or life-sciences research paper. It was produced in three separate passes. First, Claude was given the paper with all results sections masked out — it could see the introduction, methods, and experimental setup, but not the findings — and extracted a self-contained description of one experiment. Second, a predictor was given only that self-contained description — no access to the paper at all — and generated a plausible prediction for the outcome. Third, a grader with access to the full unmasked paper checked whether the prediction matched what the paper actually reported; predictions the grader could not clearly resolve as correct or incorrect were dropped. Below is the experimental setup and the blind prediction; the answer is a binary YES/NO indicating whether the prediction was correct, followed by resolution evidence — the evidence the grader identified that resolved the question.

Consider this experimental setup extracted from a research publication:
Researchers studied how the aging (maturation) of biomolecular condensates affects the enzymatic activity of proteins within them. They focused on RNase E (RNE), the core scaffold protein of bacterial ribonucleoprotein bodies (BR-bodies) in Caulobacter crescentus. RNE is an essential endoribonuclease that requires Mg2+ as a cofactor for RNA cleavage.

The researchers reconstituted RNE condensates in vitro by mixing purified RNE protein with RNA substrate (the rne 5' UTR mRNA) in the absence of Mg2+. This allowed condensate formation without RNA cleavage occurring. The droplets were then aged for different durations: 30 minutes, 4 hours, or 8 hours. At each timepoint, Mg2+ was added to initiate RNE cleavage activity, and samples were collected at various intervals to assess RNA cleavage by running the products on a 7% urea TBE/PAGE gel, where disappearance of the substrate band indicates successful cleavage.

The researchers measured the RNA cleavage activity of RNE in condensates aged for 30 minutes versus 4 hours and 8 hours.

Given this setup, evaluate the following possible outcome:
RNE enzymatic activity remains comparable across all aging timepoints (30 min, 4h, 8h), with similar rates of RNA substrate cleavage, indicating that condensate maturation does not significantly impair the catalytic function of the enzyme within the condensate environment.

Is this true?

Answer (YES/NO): NO